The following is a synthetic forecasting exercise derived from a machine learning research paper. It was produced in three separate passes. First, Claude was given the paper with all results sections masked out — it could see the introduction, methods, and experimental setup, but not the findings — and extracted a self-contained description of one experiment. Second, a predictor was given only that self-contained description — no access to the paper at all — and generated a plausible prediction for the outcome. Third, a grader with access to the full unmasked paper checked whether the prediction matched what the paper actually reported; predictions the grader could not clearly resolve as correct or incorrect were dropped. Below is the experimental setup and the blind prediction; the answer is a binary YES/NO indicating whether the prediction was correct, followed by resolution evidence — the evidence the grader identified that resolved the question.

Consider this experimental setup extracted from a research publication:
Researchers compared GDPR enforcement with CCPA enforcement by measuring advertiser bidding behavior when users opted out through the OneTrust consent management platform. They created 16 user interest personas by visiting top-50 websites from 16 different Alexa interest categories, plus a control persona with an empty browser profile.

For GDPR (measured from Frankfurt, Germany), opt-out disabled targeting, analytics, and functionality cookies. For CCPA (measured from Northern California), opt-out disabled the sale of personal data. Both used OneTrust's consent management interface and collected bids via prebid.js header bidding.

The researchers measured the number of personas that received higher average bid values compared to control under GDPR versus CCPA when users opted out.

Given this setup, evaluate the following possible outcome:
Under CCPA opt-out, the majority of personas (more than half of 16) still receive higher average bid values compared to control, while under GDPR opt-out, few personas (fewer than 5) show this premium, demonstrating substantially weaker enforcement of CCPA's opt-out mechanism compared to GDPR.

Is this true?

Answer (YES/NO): NO